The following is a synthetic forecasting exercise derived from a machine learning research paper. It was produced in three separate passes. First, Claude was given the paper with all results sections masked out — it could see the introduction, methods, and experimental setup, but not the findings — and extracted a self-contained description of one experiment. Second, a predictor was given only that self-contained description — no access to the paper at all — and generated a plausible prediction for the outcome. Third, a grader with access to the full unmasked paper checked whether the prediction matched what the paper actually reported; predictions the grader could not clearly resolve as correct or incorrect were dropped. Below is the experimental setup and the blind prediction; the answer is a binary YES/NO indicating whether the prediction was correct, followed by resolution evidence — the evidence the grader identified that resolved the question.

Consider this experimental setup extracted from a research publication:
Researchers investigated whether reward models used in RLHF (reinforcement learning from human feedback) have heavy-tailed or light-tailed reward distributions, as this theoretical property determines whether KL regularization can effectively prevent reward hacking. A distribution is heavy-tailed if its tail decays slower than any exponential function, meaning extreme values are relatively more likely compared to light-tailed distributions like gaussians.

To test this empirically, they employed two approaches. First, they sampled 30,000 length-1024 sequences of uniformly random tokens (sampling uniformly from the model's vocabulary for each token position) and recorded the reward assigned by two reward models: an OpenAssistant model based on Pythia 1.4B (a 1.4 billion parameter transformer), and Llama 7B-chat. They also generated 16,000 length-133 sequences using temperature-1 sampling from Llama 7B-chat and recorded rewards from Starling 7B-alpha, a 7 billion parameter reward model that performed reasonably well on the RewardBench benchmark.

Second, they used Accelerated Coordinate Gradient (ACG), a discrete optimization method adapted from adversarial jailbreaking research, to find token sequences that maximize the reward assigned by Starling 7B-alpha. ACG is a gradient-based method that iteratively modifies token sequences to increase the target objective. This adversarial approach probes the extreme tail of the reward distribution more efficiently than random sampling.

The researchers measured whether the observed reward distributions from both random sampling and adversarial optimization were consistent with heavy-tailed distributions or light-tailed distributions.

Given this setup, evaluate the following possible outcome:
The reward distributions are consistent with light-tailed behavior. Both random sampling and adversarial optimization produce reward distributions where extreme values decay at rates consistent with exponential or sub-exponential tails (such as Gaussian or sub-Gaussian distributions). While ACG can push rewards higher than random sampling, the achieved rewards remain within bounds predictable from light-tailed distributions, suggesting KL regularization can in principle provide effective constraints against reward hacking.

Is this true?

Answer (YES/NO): YES